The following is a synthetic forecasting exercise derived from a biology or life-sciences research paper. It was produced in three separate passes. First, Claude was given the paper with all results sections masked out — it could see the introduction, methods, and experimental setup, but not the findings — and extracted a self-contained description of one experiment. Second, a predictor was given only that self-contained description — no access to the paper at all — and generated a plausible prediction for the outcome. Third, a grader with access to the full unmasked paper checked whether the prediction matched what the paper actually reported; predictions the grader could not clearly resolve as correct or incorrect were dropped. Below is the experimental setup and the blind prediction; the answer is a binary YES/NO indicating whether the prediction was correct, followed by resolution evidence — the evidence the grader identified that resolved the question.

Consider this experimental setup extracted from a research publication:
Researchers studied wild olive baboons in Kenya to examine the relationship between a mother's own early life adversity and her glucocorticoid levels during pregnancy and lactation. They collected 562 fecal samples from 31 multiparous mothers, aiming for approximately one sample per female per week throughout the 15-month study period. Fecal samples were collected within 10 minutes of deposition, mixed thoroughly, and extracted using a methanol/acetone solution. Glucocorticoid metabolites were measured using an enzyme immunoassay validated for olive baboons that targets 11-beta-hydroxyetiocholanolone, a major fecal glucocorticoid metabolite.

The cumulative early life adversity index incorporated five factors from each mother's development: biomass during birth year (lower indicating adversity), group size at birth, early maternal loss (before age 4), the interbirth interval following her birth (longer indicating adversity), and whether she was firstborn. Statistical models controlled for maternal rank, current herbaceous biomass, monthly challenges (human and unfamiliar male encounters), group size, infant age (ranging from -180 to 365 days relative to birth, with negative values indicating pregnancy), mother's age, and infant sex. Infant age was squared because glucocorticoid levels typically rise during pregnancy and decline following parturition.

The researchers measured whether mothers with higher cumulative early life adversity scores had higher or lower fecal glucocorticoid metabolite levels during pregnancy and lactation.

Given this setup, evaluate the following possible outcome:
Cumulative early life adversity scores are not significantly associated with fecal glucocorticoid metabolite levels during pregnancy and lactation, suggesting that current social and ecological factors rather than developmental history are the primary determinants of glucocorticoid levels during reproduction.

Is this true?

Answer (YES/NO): NO